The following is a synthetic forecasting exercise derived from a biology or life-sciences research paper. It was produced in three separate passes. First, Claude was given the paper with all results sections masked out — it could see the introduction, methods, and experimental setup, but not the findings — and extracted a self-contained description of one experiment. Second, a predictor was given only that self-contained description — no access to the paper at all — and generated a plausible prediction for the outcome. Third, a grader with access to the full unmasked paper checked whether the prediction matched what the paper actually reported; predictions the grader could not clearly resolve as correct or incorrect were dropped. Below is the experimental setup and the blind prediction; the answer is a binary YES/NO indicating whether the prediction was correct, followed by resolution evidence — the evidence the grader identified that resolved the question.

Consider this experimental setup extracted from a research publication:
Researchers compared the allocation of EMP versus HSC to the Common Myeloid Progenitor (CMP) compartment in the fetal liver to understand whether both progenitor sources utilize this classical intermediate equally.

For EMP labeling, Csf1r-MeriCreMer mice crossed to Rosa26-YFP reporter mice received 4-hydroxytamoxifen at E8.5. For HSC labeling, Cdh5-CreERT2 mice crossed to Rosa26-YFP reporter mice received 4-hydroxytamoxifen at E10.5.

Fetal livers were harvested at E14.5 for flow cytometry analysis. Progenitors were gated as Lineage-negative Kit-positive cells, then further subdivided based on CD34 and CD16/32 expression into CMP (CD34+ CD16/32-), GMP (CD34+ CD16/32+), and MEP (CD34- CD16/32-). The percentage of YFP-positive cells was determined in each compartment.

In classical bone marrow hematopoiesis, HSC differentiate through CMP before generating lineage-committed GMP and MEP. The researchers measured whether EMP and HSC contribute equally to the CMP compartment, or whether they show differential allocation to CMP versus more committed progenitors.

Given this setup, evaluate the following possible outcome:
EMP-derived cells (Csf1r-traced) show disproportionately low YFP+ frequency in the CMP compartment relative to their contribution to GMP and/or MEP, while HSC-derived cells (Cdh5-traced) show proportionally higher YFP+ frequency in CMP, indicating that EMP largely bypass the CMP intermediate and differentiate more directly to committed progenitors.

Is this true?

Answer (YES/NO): YES